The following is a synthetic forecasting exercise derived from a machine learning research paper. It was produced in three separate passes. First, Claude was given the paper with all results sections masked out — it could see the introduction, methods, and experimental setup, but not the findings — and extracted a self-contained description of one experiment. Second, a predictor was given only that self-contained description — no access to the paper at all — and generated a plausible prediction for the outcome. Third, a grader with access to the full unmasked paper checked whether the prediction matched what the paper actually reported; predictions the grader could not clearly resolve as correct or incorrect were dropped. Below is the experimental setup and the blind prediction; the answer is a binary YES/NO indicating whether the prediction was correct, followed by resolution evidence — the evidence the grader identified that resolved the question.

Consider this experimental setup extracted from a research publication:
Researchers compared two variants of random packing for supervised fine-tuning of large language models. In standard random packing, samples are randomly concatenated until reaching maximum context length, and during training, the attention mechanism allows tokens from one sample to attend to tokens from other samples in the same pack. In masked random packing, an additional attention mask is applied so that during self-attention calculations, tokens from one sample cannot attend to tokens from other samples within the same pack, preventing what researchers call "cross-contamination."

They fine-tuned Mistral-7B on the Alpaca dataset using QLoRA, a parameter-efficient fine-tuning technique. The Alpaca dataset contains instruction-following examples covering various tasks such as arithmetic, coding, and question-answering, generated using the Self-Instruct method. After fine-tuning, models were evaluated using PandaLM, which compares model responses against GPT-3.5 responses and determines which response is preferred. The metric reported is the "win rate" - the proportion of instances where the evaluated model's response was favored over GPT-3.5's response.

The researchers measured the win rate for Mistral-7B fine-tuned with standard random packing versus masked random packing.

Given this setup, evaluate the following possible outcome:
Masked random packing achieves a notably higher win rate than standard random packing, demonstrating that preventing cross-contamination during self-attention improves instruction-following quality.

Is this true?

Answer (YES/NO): NO